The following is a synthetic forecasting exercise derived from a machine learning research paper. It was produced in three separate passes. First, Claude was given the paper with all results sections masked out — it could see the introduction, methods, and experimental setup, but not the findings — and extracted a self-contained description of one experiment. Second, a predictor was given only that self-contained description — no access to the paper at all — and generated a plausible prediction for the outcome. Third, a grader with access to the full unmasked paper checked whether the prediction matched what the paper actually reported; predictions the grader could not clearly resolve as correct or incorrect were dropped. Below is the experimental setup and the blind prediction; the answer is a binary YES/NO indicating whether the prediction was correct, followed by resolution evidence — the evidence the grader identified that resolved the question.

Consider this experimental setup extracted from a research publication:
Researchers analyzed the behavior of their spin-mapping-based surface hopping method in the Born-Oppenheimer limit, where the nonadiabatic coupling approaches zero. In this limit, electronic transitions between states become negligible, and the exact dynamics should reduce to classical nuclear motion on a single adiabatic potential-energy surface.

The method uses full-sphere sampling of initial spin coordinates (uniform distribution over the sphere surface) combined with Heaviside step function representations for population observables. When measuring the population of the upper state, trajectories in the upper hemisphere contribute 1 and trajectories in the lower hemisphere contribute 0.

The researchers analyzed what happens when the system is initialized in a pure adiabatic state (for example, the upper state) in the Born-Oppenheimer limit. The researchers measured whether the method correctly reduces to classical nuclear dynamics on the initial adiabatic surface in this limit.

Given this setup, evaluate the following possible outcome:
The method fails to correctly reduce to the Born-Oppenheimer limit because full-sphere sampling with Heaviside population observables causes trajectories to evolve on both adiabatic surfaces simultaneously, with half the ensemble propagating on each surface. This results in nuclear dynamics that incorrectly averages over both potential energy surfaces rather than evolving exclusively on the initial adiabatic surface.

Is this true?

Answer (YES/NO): NO